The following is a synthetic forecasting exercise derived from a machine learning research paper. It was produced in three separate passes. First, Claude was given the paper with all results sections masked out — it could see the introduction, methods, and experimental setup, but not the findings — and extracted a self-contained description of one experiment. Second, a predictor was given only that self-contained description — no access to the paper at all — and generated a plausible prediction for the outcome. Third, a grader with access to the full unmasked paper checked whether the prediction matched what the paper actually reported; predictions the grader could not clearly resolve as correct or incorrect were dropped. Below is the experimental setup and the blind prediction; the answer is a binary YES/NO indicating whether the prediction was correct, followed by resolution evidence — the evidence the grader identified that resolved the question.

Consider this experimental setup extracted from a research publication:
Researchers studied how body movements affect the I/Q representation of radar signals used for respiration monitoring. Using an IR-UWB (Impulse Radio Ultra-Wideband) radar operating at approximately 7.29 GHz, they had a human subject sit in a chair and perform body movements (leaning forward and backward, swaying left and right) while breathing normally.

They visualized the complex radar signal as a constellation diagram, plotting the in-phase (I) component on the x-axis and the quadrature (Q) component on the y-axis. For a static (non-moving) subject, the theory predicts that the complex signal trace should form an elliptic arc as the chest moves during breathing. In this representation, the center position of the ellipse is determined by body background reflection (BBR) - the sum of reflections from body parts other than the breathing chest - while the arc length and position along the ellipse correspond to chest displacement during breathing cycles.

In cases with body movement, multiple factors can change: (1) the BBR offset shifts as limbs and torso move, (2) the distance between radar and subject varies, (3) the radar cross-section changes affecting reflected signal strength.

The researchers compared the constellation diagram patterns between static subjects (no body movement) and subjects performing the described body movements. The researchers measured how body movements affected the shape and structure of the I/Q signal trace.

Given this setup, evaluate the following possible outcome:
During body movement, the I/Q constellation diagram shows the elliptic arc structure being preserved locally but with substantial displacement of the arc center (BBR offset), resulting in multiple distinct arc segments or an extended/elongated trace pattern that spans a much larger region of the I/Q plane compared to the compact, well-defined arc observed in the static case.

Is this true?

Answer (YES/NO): NO